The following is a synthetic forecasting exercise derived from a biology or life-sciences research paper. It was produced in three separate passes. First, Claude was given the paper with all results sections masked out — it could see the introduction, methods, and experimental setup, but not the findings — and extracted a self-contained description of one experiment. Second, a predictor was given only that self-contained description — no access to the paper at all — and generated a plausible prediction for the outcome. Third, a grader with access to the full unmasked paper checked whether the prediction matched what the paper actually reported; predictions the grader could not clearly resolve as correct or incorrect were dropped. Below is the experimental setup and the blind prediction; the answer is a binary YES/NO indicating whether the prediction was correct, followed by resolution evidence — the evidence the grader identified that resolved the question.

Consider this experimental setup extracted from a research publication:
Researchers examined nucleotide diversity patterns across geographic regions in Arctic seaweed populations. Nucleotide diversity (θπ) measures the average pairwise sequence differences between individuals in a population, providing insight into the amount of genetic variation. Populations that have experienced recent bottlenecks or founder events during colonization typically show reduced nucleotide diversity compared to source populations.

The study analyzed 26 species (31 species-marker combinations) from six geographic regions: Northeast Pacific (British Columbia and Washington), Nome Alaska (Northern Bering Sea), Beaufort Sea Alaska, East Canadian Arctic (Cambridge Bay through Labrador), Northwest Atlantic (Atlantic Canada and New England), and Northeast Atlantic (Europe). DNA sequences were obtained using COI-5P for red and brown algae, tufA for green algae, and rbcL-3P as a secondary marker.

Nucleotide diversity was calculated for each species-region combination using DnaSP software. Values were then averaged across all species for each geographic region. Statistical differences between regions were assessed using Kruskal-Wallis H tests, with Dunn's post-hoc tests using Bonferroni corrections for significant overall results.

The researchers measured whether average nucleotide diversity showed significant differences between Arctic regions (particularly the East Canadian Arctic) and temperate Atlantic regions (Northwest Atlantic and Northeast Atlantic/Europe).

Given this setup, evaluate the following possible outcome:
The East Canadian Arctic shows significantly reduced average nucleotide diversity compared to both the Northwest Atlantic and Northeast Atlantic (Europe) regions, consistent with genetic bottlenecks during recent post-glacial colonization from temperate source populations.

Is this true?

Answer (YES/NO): NO